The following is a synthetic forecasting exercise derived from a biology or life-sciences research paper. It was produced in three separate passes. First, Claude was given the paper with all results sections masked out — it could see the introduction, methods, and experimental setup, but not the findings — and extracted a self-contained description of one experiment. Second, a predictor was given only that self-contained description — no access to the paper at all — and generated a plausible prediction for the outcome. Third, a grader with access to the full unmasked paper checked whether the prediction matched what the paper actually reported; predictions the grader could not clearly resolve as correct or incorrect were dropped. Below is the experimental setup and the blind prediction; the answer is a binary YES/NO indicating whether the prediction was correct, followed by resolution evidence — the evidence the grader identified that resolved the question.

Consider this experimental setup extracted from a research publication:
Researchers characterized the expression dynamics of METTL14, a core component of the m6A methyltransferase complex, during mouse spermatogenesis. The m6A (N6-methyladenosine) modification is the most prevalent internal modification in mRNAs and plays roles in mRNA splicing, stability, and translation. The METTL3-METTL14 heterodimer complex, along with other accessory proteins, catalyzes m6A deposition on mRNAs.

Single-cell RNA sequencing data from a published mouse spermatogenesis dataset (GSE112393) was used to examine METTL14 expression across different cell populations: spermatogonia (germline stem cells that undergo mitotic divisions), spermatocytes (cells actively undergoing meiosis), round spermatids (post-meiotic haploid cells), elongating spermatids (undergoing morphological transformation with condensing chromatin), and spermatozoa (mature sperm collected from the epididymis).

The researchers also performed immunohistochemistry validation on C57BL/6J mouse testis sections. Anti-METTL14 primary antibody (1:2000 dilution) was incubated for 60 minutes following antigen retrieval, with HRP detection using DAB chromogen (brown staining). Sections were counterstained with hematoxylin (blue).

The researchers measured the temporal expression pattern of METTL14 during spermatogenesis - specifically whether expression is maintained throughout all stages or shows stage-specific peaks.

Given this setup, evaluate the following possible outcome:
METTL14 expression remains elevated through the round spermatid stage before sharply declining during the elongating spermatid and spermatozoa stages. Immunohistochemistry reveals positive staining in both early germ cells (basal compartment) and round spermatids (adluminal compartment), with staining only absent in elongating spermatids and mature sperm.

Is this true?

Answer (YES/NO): NO